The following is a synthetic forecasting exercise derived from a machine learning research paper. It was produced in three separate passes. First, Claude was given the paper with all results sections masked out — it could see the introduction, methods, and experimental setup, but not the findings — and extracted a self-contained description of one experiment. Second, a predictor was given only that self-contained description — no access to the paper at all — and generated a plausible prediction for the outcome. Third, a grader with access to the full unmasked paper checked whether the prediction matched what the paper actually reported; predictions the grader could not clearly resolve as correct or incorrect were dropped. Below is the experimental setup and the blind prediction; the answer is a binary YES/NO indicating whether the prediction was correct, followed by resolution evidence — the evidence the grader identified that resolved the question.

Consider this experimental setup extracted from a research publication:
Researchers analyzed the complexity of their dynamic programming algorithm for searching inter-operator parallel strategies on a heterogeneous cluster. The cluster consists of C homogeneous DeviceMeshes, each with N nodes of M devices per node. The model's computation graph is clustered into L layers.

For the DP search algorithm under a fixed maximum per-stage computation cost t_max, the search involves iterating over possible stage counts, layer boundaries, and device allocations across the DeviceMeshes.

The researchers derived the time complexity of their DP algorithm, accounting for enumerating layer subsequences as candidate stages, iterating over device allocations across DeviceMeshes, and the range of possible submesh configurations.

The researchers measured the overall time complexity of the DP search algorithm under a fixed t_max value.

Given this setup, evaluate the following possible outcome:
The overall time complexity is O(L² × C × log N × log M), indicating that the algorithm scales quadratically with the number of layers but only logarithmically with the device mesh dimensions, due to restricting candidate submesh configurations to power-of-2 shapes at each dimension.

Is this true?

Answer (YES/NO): NO